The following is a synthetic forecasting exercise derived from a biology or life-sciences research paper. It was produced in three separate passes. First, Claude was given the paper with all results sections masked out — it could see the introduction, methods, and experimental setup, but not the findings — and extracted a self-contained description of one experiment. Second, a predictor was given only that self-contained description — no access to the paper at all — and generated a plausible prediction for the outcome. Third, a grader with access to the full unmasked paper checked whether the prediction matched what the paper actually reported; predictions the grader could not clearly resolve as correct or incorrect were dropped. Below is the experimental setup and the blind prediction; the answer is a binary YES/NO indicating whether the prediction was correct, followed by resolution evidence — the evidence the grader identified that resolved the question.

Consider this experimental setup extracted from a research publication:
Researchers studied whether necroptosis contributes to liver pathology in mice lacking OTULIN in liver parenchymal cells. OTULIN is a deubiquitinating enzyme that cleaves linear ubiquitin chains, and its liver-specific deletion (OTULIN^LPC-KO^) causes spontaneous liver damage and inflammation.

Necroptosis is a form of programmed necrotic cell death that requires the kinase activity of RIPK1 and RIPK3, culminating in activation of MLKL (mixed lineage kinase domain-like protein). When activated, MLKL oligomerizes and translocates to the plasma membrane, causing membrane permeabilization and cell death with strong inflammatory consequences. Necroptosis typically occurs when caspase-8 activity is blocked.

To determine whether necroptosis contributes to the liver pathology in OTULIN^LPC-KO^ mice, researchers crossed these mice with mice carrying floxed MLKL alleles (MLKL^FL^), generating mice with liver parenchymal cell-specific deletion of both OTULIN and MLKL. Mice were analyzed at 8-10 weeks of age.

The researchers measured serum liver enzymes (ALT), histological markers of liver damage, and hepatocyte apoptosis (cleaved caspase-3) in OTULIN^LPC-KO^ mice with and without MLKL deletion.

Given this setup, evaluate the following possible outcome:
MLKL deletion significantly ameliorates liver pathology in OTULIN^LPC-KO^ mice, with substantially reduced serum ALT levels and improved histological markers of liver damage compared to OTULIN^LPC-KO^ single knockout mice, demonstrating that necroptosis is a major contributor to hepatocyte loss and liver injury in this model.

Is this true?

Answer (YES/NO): NO